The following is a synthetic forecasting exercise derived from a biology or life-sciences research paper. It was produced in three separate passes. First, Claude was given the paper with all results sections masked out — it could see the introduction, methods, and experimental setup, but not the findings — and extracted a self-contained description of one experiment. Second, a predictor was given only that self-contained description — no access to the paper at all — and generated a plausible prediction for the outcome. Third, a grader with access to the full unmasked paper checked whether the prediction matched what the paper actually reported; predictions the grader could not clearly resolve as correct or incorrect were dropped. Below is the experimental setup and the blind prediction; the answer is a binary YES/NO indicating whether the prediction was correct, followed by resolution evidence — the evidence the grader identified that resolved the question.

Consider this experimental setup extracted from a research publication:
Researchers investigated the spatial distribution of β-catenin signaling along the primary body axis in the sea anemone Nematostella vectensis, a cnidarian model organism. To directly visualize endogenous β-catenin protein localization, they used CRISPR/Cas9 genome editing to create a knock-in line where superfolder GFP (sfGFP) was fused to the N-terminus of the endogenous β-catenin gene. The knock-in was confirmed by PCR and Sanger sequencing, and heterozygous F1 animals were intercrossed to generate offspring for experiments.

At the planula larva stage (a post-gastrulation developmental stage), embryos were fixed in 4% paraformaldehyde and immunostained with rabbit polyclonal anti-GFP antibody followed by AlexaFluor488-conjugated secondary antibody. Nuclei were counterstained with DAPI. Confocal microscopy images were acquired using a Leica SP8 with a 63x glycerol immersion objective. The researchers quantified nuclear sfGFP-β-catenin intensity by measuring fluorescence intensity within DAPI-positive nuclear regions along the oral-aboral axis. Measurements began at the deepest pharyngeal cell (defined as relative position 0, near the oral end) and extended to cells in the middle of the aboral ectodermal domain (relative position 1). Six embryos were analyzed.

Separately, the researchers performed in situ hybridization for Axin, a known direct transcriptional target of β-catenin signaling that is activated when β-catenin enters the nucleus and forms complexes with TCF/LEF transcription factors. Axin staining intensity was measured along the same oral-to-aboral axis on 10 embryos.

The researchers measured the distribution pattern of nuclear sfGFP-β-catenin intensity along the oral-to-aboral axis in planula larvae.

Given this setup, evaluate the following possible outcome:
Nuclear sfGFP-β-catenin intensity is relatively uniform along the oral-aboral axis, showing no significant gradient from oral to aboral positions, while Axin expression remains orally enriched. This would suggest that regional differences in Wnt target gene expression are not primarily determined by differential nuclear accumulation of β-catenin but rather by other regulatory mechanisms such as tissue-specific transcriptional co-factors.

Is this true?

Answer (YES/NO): NO